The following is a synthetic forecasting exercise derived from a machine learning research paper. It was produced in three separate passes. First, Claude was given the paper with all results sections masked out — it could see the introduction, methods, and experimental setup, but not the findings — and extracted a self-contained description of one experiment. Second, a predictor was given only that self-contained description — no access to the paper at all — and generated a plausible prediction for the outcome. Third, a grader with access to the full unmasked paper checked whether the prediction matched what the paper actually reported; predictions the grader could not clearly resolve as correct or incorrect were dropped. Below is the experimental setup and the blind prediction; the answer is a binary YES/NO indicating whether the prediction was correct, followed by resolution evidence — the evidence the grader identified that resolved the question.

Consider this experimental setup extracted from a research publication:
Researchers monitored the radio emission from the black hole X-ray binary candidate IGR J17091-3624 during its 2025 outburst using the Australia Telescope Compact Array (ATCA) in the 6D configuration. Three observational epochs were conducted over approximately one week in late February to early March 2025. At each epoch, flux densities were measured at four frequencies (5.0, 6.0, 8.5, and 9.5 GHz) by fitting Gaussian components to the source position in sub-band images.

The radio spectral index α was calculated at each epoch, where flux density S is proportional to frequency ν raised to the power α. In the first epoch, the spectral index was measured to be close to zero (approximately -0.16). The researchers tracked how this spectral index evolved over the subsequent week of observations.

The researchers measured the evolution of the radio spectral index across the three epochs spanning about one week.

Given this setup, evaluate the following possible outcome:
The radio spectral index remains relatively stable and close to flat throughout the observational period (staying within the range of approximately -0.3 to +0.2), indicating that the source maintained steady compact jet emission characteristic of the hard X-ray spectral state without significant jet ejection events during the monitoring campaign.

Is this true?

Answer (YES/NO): NO